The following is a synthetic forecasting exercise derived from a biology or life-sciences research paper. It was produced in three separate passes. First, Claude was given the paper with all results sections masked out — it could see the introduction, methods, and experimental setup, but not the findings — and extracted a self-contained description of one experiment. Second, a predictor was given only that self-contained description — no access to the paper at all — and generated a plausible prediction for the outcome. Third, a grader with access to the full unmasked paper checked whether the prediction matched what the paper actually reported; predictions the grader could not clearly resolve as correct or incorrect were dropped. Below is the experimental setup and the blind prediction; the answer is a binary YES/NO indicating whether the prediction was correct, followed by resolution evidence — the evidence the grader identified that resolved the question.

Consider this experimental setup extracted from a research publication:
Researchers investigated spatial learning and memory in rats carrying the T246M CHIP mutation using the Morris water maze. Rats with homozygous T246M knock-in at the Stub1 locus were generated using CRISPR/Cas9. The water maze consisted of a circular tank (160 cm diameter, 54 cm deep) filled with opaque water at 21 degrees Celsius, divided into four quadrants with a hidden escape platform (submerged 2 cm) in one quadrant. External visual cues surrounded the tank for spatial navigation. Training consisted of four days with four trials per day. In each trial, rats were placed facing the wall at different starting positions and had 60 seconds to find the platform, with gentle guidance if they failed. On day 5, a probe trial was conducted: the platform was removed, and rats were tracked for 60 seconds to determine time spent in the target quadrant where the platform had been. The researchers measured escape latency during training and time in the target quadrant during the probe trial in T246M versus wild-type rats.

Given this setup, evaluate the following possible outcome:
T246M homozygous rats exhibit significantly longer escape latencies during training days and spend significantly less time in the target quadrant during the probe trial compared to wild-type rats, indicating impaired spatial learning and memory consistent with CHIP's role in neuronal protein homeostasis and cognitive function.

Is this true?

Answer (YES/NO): YES